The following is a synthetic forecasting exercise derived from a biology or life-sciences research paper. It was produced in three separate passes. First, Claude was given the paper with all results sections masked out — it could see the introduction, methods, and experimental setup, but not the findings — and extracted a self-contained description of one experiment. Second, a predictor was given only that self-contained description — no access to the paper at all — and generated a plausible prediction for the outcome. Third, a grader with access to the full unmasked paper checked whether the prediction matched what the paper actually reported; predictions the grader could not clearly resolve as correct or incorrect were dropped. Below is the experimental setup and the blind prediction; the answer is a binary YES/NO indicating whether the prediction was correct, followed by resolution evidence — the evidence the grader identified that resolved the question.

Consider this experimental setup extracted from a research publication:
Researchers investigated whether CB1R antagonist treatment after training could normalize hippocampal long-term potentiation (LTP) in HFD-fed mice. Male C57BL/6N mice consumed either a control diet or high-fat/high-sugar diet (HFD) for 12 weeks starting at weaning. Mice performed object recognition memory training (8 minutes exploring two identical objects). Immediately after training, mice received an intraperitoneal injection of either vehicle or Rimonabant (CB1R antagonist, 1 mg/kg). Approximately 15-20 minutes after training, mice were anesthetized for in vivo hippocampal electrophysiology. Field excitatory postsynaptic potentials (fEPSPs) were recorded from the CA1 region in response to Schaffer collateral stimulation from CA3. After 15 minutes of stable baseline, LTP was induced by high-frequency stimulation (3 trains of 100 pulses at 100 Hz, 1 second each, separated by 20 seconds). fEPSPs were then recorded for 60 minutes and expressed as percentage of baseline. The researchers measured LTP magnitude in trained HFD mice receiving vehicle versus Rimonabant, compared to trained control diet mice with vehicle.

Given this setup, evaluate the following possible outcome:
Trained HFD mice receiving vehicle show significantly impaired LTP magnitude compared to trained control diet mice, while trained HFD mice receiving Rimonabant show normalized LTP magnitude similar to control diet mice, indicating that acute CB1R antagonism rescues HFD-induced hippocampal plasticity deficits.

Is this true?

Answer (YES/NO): NO